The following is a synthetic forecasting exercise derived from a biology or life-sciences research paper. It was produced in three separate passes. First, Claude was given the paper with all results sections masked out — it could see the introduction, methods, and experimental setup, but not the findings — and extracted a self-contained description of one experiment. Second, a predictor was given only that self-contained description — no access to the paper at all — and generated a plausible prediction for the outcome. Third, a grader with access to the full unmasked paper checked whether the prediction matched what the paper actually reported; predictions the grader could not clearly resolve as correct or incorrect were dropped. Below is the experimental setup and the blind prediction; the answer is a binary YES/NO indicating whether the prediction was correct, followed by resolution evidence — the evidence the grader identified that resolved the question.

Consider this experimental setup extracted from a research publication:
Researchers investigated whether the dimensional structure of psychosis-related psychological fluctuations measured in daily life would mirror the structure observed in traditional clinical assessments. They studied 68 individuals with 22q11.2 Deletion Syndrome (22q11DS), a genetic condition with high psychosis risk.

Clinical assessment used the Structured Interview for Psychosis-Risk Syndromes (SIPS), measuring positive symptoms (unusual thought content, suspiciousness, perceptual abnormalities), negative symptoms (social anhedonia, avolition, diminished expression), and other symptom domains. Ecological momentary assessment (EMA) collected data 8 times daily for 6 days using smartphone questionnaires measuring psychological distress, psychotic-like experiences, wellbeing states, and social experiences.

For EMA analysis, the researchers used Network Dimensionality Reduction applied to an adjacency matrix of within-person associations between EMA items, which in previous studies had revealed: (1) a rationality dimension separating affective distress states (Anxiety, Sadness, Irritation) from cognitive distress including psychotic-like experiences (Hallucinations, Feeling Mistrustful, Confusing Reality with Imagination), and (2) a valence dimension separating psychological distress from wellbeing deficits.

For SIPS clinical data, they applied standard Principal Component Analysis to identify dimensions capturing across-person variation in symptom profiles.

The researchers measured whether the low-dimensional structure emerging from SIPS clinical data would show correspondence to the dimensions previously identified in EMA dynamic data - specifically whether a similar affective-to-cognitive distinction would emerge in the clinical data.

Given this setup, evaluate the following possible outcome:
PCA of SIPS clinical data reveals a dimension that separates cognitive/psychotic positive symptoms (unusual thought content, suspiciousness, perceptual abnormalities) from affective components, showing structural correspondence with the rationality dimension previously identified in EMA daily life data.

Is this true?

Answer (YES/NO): NO